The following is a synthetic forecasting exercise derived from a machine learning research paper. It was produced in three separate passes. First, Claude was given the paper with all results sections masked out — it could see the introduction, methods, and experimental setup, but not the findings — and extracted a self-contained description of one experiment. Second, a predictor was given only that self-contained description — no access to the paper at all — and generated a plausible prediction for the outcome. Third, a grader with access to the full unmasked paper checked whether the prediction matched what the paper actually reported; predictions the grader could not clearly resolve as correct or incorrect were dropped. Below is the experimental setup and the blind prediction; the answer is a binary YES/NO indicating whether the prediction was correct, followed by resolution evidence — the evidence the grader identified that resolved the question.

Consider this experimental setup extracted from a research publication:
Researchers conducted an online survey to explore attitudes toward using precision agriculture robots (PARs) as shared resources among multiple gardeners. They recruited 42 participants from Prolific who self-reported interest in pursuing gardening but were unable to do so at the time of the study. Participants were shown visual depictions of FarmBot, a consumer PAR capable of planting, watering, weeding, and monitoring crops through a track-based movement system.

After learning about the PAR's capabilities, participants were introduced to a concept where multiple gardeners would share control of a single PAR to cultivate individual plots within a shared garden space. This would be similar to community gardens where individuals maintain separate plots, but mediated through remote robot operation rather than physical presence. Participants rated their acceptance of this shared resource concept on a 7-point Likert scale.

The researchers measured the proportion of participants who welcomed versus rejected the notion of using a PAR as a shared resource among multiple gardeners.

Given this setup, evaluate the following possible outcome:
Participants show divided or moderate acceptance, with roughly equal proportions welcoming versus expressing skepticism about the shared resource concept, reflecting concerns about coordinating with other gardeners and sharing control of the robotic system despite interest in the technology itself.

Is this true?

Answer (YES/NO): NO